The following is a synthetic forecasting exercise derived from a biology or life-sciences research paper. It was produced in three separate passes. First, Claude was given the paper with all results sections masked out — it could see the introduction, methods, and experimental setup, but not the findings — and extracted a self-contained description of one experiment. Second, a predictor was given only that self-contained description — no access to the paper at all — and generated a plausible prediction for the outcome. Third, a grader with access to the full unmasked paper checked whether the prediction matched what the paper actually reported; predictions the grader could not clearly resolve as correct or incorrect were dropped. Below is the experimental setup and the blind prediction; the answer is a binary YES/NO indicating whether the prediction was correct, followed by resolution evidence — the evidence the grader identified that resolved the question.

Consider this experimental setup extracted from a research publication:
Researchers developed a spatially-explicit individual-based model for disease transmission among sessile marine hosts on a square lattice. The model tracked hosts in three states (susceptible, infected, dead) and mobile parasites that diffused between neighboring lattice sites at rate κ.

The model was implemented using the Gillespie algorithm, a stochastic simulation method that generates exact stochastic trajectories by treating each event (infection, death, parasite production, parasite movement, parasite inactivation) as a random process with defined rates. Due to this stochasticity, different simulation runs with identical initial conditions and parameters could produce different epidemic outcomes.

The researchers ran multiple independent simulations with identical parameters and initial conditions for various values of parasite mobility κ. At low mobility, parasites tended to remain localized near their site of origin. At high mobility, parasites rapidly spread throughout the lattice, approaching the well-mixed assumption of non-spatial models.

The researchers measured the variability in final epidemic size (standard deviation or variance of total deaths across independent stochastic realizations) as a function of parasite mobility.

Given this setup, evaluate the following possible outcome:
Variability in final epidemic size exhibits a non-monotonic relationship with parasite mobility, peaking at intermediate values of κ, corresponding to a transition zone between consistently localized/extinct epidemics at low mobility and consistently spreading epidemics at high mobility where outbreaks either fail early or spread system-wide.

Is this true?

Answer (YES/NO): YES